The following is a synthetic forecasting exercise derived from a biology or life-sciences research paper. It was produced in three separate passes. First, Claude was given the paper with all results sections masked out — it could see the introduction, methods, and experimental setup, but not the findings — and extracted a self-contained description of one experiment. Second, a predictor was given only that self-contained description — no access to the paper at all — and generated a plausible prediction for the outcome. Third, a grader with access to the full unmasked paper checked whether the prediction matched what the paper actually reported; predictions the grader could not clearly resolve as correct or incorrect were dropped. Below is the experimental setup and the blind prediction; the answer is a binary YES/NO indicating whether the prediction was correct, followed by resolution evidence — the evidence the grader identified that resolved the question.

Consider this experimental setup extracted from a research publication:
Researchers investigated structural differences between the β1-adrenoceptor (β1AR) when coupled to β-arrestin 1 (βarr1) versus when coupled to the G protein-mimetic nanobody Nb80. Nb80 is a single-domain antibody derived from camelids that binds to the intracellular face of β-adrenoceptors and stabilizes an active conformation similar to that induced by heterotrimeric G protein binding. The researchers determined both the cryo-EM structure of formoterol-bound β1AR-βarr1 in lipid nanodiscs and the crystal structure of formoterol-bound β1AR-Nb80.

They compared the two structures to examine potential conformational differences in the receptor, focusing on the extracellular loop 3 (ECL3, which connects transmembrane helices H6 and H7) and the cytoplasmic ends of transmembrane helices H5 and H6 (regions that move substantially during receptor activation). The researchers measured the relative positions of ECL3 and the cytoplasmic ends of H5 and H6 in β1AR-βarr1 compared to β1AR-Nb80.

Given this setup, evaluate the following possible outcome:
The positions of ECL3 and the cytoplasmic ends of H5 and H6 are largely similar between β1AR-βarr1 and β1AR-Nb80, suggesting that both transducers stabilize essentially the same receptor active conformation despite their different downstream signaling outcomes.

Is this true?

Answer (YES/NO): NO